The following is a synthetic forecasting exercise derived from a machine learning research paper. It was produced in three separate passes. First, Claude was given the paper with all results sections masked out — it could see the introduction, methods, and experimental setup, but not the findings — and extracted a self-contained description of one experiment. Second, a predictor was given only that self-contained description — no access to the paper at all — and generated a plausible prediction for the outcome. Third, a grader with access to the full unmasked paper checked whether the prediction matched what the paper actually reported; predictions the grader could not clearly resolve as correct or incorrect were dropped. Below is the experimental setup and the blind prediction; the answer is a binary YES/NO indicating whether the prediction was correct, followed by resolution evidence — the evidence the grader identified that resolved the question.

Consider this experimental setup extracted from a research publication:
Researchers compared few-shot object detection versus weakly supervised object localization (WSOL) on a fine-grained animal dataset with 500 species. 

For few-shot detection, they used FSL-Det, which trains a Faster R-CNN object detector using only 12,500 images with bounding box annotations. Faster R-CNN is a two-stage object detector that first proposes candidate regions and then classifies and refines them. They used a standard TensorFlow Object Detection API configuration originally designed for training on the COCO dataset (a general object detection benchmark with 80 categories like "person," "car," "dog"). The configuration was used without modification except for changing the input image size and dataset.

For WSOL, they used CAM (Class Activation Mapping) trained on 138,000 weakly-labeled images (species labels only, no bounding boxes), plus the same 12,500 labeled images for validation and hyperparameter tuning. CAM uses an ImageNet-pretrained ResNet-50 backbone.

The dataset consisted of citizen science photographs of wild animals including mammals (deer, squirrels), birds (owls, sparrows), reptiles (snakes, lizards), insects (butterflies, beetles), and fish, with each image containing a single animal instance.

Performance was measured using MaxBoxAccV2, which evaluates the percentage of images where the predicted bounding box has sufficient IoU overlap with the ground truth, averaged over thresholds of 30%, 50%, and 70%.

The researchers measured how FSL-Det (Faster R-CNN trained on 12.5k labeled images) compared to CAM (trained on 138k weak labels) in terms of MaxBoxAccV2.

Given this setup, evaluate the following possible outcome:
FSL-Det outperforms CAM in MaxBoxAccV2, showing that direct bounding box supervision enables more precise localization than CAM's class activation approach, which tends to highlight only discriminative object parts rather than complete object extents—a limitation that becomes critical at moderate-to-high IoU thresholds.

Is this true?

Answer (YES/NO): YES